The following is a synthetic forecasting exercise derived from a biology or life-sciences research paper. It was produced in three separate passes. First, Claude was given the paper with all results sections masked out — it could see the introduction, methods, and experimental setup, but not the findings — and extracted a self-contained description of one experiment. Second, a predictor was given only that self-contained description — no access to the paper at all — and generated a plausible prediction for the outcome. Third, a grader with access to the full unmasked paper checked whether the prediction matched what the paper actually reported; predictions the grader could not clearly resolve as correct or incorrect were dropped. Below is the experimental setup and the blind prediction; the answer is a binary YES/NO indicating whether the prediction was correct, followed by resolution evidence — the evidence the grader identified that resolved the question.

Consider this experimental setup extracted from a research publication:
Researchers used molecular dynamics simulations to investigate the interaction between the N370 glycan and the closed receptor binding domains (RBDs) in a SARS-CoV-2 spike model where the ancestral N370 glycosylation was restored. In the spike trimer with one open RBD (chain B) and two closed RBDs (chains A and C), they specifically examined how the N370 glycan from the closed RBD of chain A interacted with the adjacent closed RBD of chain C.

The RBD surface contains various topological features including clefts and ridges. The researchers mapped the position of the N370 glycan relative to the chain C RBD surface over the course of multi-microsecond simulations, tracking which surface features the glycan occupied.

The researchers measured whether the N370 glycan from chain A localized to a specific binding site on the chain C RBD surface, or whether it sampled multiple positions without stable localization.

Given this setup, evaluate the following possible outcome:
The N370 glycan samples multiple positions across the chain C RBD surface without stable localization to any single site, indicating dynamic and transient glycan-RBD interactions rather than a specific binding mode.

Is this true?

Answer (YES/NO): NO